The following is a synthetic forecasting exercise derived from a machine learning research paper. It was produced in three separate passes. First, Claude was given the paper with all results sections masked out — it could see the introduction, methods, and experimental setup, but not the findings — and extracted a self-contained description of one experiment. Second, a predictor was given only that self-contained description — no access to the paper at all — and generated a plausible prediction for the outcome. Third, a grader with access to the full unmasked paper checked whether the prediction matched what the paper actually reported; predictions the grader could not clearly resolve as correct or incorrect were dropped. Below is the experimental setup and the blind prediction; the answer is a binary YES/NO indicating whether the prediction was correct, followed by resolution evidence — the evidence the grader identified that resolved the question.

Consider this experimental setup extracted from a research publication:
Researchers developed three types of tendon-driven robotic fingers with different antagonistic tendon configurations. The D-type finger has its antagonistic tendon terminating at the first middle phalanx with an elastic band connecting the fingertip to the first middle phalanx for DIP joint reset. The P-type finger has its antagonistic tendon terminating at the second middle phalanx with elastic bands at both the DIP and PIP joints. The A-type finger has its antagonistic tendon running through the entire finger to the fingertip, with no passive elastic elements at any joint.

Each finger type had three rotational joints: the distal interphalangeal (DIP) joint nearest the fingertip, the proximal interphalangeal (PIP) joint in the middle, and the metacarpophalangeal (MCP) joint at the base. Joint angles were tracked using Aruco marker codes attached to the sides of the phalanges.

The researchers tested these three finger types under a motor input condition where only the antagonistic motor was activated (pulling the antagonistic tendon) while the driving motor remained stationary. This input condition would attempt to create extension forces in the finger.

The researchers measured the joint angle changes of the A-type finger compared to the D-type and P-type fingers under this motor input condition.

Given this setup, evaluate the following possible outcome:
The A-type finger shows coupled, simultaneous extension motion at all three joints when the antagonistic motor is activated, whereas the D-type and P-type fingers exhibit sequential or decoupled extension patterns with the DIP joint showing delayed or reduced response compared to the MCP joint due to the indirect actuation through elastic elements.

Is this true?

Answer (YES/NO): NO